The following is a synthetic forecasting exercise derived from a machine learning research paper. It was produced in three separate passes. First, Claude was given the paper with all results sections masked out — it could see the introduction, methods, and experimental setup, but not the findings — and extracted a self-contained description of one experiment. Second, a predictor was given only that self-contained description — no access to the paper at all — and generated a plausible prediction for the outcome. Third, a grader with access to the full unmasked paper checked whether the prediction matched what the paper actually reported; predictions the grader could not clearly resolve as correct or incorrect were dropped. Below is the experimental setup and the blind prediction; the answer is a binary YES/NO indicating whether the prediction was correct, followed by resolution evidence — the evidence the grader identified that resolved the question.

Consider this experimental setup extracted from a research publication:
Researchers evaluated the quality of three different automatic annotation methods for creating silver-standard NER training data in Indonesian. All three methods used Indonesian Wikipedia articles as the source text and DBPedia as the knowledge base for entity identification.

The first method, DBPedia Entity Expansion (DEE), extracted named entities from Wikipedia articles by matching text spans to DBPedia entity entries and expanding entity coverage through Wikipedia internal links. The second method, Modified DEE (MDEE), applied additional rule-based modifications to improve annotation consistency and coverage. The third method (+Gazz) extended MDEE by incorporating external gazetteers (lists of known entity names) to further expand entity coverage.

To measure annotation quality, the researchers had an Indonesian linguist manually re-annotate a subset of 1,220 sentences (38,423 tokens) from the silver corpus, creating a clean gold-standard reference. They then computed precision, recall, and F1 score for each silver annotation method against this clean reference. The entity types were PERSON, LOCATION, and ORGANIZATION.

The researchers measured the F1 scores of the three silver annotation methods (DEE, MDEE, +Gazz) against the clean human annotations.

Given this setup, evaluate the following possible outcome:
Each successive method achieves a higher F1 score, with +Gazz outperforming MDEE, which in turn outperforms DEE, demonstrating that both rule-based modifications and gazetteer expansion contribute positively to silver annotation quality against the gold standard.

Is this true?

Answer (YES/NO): YES